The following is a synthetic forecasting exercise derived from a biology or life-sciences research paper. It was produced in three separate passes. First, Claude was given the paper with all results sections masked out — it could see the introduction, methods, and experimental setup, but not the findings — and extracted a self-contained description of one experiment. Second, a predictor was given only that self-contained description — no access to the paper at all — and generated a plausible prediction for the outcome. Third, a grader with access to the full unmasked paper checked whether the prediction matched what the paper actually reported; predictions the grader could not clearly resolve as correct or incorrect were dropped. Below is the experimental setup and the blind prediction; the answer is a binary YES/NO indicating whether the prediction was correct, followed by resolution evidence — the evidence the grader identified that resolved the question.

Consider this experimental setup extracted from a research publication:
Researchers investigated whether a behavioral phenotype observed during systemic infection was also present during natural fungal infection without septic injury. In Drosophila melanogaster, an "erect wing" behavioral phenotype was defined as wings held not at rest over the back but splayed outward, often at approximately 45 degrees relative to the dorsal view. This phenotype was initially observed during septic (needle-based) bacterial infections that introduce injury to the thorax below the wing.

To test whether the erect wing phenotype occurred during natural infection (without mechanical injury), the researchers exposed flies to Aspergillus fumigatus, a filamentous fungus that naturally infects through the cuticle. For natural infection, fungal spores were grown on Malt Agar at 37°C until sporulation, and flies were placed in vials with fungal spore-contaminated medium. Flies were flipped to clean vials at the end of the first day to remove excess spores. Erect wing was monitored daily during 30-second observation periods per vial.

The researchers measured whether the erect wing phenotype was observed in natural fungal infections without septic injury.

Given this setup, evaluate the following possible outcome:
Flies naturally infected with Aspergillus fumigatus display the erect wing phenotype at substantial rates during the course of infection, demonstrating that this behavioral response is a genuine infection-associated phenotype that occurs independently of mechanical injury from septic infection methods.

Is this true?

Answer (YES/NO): YES